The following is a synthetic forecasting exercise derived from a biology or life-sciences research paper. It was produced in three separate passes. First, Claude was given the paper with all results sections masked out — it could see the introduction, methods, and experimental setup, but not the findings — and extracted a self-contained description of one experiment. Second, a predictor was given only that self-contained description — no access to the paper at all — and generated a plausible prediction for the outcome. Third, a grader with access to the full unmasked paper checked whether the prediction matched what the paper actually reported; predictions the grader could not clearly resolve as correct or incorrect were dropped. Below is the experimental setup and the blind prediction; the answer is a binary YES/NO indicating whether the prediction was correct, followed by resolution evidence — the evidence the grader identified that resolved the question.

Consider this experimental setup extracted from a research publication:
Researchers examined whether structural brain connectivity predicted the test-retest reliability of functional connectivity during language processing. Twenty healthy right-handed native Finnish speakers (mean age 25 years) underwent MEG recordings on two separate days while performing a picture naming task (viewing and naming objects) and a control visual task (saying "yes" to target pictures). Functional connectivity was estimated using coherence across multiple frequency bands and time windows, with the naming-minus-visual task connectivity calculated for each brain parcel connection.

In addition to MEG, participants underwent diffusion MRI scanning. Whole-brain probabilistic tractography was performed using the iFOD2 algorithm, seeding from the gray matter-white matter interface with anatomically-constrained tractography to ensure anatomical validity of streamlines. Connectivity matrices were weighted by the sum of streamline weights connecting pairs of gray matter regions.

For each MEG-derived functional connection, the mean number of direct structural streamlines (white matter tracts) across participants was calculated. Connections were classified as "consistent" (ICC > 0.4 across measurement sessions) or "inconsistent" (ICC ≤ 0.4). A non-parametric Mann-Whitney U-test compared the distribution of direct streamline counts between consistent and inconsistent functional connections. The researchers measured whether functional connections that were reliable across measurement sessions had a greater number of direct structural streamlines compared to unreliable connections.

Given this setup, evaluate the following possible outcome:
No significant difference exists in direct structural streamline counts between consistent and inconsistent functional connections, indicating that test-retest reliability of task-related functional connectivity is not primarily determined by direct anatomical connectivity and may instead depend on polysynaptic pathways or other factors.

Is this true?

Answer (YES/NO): NO